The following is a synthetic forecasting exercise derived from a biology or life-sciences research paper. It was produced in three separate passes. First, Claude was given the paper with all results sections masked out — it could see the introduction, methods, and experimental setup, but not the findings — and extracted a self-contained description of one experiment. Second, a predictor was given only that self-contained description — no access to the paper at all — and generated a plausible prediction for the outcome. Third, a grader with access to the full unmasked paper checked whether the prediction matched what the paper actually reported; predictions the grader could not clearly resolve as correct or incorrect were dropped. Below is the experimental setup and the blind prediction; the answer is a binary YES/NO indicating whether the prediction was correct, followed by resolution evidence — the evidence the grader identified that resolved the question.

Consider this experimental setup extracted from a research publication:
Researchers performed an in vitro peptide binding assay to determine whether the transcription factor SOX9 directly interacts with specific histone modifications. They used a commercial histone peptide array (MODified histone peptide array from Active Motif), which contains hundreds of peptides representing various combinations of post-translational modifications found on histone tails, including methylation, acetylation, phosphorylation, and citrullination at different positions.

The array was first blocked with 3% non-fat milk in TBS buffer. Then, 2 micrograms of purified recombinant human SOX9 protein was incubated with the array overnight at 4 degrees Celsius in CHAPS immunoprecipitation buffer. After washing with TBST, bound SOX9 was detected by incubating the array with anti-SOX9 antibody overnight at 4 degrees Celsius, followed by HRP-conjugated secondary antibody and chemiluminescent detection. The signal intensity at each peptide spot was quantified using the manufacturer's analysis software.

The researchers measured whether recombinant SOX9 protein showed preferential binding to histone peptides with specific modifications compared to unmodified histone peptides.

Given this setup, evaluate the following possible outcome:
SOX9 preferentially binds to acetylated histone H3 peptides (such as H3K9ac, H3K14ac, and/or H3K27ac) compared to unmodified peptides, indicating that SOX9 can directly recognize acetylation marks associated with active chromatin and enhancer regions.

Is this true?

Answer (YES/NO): NO